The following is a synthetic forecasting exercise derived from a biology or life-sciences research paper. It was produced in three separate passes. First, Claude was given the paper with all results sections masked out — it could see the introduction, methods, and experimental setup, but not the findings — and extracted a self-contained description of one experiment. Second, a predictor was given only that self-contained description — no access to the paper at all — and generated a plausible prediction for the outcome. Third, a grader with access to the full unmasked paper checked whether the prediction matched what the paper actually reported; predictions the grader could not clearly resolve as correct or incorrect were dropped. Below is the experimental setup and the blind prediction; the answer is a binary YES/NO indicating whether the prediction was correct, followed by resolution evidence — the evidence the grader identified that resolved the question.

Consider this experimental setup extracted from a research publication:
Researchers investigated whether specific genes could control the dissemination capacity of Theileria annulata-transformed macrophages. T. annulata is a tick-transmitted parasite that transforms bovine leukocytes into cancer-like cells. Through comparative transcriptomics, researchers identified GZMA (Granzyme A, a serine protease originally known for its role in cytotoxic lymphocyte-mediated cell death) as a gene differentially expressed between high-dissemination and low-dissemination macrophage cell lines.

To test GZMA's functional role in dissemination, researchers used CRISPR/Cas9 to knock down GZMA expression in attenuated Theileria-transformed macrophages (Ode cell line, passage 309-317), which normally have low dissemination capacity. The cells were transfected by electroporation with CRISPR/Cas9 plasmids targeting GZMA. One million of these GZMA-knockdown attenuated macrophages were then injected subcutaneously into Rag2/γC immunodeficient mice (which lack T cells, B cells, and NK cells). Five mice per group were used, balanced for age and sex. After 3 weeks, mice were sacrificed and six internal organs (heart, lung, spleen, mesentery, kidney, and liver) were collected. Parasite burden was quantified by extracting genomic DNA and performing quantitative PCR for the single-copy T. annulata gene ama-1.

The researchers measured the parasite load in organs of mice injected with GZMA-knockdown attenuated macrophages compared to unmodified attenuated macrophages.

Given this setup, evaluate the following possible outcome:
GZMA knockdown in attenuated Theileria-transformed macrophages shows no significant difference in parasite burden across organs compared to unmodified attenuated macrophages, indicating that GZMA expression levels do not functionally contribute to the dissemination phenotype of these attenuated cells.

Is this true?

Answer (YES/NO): NO